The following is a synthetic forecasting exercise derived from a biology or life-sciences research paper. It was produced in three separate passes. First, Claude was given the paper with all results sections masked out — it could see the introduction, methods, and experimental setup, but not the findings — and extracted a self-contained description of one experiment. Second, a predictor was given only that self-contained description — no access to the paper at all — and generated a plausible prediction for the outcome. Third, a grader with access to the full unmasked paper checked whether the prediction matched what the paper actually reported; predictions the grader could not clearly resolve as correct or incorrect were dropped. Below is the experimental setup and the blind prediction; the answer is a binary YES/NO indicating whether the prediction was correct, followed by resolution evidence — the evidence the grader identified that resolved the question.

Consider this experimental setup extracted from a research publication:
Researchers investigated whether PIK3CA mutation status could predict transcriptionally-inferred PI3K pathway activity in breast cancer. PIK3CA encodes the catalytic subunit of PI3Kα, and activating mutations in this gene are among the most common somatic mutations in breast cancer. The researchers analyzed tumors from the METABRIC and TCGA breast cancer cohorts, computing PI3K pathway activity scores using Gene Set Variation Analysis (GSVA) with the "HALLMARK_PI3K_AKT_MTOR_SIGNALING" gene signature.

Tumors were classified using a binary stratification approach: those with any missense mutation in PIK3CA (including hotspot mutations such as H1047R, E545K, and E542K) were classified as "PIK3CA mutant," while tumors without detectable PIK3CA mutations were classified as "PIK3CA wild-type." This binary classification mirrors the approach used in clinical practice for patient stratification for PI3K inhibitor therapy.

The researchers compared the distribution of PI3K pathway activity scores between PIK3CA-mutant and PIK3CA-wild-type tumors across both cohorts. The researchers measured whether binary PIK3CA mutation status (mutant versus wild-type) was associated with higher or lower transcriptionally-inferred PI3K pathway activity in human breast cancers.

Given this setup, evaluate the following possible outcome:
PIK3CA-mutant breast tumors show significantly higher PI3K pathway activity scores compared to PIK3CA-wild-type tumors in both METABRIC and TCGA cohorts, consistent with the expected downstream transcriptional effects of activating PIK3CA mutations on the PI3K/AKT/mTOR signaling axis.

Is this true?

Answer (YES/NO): NO